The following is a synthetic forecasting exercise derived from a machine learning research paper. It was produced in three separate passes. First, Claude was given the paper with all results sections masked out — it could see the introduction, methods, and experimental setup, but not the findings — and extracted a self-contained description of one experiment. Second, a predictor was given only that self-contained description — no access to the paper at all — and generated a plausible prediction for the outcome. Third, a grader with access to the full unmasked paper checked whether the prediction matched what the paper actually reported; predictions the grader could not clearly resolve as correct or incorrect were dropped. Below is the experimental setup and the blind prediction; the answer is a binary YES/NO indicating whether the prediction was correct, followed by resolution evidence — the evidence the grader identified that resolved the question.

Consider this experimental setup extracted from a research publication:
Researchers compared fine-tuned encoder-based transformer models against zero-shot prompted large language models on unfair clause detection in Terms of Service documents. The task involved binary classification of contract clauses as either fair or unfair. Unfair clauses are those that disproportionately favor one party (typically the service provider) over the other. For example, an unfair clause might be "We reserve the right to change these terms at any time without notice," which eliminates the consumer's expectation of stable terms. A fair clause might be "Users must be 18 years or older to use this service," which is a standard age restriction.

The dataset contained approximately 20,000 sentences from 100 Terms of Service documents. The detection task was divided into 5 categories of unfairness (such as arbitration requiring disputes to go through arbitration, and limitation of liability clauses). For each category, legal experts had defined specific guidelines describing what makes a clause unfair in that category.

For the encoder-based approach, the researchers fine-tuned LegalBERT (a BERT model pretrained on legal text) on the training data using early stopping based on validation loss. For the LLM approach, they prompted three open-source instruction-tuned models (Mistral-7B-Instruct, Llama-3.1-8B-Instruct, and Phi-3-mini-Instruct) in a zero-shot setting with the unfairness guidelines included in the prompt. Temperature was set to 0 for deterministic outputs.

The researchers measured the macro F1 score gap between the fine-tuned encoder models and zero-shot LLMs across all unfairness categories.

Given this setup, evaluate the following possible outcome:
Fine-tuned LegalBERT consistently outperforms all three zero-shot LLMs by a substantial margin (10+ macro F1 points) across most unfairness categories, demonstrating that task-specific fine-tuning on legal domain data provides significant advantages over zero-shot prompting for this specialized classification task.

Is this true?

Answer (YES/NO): YES